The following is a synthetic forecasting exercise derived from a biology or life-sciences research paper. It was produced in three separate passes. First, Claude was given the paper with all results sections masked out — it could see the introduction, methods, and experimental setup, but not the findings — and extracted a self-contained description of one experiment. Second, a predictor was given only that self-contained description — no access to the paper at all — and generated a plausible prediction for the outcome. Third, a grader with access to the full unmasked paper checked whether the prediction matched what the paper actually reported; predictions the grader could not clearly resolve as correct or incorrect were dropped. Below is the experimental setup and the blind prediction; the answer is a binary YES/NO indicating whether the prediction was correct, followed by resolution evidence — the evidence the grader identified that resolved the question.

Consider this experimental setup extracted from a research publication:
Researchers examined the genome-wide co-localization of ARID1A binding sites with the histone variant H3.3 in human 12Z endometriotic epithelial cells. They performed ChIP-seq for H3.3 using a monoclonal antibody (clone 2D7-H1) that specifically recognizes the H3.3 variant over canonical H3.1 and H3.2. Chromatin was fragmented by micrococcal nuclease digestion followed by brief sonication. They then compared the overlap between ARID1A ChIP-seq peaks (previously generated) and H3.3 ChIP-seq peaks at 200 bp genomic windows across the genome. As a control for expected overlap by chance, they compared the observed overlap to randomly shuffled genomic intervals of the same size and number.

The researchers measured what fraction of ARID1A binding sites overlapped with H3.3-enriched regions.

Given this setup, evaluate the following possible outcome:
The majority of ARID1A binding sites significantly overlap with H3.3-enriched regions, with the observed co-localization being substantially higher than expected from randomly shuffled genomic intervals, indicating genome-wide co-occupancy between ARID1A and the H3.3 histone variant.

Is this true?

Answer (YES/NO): YES